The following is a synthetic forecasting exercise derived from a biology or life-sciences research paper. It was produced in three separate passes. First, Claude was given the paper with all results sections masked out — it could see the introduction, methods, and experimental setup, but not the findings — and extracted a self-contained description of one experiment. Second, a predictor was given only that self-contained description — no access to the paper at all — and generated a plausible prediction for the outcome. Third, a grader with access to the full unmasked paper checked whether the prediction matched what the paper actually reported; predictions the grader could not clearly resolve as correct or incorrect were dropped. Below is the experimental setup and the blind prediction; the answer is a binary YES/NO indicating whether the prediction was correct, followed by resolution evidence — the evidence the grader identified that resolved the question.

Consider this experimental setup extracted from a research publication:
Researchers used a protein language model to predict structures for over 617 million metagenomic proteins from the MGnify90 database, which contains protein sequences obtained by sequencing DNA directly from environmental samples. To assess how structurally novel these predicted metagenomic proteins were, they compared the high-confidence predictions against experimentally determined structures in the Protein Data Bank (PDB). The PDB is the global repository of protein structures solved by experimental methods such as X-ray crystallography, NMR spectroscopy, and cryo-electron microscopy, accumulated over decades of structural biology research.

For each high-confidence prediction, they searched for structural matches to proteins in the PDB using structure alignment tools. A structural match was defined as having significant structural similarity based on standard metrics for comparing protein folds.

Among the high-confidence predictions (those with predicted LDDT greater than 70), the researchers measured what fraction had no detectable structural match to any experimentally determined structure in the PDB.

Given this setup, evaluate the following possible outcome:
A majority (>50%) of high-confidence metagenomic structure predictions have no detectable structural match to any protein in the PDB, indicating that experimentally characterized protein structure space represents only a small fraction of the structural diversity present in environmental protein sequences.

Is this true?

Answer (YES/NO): NO